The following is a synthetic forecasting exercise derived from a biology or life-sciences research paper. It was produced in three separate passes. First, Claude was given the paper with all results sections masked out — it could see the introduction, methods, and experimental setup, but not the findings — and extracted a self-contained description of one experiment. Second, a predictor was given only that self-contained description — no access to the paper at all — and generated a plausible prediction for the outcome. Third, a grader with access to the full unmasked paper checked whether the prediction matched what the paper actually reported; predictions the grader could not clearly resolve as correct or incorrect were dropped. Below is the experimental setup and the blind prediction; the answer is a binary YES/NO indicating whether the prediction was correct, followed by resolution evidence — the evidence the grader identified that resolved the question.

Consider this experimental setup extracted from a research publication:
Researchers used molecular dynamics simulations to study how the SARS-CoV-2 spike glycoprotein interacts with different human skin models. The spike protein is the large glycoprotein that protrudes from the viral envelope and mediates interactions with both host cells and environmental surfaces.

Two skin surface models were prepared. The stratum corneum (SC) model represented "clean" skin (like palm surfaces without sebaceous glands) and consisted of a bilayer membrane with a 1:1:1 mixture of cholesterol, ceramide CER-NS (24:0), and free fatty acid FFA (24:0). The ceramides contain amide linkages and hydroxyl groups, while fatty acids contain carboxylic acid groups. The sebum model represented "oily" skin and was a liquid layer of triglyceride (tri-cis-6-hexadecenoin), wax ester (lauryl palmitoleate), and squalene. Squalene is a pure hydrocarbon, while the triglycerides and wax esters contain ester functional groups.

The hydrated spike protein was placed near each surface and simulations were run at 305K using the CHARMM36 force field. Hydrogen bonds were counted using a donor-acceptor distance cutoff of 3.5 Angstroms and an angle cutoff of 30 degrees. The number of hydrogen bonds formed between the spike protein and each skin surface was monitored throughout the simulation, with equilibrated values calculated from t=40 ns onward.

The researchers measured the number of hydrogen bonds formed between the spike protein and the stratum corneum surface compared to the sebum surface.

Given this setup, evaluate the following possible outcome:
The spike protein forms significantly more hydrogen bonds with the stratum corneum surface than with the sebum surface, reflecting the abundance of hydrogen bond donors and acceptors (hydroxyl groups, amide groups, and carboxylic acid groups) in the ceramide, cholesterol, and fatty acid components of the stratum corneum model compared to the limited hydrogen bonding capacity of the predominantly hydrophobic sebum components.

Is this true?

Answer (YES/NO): YES